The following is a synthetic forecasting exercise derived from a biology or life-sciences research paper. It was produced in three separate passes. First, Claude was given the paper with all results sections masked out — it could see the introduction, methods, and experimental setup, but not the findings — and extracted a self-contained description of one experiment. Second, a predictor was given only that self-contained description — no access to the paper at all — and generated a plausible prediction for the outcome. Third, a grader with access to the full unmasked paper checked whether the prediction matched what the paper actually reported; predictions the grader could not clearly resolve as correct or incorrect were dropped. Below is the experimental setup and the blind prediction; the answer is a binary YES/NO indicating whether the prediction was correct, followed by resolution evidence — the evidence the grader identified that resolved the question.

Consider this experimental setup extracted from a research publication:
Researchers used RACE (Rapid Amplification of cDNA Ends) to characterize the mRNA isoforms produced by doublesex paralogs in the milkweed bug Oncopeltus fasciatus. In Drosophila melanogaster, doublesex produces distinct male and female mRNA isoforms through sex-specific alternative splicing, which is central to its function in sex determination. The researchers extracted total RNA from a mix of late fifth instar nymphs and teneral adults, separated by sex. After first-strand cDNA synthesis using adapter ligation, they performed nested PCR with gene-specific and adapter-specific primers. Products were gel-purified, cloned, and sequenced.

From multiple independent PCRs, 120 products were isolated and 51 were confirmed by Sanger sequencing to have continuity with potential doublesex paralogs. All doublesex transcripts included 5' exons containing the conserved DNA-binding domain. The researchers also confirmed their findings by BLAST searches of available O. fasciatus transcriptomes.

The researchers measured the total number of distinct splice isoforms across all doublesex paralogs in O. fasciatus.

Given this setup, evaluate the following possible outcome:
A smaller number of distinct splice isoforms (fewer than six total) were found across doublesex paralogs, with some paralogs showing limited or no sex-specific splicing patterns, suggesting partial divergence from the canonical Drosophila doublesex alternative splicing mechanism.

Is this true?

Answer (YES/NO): NO